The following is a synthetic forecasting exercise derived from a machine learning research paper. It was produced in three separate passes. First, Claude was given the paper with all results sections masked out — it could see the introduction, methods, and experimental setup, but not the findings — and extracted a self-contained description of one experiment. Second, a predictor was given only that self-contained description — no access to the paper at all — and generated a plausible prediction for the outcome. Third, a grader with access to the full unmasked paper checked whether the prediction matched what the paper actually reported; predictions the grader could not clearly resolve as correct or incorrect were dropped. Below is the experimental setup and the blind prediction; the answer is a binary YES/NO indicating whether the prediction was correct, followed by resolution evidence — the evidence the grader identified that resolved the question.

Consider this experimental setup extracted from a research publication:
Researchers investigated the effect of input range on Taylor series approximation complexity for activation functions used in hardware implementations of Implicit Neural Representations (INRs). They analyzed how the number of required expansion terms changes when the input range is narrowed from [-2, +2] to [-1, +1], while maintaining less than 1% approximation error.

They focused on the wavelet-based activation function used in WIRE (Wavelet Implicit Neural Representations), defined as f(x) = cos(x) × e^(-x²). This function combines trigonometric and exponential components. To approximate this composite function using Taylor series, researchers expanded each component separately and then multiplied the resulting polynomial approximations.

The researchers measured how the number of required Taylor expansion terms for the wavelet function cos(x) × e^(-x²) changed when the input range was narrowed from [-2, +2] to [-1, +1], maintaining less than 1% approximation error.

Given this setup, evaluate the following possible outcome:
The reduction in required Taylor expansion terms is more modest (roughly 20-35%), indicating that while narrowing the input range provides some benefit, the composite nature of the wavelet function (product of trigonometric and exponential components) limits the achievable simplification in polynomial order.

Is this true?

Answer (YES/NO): NO